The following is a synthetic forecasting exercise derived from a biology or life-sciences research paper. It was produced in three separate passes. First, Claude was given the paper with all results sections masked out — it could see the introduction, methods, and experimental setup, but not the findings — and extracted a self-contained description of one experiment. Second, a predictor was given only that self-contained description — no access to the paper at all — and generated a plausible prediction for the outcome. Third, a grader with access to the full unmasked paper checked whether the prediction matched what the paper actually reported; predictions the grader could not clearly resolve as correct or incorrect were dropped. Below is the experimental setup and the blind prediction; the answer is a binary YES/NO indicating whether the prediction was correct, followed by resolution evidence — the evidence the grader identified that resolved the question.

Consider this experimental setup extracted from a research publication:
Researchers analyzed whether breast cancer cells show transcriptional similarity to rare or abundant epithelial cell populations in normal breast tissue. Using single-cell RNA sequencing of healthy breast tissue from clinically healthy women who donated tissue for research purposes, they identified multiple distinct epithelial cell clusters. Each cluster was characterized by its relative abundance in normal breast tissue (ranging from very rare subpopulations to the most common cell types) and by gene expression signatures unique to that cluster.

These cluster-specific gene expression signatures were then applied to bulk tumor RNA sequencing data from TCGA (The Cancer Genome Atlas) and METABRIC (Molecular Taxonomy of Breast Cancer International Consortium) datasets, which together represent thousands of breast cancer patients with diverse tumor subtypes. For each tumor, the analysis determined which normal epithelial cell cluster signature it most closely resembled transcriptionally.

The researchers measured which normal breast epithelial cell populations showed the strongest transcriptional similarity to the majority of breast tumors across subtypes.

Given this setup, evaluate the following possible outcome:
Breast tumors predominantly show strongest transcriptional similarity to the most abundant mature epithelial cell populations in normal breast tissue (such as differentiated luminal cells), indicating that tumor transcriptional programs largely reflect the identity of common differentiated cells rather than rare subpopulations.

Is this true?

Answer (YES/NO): NO